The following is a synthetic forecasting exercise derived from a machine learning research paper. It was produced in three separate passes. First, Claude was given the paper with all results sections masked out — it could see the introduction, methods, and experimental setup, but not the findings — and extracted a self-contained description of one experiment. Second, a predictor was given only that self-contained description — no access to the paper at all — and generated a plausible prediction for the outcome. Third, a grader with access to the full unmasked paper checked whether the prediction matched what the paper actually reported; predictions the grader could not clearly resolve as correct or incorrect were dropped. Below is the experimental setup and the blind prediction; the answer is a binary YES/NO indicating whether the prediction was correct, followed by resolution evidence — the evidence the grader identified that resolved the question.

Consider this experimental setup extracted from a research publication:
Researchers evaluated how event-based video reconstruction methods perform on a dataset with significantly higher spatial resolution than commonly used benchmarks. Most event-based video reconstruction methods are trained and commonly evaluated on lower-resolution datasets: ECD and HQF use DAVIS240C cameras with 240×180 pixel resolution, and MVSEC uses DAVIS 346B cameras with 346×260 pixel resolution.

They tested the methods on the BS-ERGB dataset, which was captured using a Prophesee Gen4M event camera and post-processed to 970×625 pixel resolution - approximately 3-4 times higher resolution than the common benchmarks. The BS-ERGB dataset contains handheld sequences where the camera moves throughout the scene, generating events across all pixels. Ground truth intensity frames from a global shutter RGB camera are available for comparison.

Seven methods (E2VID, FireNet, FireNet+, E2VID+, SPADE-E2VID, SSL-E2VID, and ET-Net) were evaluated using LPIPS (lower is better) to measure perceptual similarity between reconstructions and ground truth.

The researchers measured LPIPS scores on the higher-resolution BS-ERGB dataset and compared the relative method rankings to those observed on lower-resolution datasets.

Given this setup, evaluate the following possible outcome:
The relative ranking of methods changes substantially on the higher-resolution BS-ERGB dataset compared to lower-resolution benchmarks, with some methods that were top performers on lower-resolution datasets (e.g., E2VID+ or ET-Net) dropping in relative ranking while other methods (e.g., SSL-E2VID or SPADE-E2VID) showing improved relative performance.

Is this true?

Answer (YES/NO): NO